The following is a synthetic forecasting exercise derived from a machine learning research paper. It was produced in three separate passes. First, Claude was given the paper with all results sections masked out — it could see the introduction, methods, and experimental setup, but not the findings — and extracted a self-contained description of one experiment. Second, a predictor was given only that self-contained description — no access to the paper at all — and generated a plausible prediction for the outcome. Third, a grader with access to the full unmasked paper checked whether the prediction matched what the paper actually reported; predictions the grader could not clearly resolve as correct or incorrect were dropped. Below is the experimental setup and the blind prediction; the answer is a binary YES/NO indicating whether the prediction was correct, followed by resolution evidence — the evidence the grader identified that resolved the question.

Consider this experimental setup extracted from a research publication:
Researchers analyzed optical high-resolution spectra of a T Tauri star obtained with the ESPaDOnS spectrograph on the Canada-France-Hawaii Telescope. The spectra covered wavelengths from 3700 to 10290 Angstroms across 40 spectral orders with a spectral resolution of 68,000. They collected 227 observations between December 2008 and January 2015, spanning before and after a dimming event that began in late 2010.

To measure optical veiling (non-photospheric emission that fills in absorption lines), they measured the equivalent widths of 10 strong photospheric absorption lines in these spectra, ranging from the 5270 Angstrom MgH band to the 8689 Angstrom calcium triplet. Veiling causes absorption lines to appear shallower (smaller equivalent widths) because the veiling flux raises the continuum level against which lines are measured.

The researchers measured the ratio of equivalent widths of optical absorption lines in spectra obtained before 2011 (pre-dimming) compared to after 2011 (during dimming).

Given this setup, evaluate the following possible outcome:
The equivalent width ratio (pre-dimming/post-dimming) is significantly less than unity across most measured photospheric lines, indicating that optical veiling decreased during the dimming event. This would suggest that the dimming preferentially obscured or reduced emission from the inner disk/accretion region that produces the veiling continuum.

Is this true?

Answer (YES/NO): NO